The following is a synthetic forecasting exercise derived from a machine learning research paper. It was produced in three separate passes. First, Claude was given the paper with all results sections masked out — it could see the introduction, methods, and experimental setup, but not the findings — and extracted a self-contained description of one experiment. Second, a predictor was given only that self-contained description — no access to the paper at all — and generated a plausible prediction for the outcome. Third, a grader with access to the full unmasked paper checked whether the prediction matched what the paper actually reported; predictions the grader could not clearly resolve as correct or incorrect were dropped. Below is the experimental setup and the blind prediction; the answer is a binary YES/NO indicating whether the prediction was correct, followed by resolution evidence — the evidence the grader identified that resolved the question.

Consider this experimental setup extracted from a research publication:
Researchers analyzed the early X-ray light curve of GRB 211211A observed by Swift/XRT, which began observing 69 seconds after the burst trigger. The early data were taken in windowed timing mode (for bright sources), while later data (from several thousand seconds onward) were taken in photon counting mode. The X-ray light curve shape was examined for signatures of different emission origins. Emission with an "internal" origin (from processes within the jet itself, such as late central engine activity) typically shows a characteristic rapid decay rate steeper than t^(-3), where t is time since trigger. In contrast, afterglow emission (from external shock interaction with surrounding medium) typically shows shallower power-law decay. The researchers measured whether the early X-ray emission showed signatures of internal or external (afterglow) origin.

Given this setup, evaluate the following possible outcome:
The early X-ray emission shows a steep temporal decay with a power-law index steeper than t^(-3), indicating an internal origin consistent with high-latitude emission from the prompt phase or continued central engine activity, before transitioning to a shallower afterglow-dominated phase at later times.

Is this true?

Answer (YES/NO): NO